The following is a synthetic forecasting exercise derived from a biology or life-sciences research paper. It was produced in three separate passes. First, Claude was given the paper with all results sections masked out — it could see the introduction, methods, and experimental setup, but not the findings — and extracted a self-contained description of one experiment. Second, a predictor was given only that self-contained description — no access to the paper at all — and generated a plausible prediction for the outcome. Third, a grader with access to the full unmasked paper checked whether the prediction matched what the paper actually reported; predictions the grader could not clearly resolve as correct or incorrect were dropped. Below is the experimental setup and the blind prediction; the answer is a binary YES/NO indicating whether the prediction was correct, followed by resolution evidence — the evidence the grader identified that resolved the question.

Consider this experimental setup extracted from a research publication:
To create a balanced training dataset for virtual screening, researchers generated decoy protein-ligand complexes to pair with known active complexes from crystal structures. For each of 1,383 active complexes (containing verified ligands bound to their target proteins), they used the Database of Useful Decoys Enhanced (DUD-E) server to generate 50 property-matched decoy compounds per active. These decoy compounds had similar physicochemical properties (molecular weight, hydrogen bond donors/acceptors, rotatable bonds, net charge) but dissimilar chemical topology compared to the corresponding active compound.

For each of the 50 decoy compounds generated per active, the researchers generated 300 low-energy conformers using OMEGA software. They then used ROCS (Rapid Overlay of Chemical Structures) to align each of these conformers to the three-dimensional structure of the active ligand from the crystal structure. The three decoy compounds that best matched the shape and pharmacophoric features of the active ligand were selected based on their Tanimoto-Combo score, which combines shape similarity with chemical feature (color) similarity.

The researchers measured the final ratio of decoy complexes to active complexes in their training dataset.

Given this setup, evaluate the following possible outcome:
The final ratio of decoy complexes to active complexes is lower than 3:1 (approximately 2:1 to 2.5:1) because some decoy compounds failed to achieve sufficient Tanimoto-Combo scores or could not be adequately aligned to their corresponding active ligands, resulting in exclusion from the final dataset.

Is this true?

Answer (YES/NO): NO